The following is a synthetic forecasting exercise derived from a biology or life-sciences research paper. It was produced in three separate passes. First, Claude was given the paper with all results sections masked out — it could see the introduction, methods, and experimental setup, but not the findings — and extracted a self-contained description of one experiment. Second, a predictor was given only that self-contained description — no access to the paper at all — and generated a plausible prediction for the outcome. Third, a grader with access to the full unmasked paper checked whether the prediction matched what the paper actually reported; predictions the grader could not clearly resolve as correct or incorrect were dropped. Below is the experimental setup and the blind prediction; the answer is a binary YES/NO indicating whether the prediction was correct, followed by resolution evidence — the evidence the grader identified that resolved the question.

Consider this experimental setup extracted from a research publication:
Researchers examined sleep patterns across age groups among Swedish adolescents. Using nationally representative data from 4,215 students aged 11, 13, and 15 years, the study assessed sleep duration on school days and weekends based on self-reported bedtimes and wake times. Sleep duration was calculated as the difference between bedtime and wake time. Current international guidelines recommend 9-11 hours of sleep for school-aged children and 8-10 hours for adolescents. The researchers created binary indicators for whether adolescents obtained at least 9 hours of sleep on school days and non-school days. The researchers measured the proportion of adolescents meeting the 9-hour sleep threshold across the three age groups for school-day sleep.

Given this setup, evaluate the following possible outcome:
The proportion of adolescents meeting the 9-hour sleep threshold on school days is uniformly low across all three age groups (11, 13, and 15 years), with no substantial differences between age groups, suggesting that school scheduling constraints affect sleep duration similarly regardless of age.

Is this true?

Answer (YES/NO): NO